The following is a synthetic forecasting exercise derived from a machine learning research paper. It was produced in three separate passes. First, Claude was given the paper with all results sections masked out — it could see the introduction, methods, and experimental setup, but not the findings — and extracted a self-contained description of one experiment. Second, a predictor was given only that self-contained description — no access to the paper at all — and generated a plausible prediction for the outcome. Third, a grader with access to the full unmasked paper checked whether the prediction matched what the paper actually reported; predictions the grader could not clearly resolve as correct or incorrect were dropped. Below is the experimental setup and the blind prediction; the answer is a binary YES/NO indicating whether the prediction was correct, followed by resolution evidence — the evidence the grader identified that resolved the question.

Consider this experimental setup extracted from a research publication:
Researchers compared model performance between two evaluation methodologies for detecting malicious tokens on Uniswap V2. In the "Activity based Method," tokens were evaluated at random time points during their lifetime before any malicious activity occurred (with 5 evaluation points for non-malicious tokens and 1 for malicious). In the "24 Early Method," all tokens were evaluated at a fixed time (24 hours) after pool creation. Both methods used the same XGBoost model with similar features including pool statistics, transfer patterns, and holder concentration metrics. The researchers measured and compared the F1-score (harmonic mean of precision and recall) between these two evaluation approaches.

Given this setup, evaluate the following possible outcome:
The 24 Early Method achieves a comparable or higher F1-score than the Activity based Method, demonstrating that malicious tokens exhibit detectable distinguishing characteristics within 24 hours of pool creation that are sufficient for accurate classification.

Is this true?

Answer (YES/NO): NO